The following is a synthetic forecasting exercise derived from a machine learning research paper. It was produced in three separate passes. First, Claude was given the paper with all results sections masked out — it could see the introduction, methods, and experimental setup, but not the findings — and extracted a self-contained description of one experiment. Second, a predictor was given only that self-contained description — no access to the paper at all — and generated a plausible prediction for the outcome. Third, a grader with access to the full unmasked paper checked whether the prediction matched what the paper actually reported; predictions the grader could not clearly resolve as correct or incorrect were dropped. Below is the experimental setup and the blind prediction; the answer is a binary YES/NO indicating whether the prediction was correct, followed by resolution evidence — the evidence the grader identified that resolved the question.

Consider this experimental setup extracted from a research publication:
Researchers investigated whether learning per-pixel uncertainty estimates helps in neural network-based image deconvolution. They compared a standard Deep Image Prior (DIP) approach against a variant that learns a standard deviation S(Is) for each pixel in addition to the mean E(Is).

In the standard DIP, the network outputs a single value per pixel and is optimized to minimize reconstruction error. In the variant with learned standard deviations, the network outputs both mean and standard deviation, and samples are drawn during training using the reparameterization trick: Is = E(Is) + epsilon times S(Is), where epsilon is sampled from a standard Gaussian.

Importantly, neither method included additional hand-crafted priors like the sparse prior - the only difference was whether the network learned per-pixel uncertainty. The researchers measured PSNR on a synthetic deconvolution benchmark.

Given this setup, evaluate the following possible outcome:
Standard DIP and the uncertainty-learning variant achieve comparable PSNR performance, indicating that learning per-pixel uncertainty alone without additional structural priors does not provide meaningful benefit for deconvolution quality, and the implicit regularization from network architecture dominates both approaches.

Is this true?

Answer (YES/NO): YES